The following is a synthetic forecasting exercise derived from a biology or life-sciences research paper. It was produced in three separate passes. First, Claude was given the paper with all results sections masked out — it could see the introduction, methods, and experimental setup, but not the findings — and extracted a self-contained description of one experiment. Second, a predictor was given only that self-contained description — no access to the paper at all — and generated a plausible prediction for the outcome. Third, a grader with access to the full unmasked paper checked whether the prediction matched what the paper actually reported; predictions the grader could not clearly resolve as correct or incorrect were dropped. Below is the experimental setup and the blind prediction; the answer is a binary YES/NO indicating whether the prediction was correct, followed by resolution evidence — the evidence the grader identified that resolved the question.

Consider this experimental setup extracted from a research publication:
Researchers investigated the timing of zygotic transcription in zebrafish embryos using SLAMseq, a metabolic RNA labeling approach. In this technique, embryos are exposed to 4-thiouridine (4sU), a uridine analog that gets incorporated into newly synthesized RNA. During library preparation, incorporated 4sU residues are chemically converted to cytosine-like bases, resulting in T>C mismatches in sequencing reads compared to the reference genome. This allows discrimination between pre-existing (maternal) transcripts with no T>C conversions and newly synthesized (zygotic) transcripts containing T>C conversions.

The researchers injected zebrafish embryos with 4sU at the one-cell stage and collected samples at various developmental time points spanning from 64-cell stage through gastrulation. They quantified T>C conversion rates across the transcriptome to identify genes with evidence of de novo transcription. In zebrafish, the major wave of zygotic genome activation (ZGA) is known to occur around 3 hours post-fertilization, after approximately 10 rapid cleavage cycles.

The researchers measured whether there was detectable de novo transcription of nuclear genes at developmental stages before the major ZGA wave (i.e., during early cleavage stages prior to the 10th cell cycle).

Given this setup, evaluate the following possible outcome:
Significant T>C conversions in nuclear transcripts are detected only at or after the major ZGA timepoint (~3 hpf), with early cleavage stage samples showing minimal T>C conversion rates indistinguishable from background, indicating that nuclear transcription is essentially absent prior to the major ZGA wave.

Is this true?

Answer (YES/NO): NO